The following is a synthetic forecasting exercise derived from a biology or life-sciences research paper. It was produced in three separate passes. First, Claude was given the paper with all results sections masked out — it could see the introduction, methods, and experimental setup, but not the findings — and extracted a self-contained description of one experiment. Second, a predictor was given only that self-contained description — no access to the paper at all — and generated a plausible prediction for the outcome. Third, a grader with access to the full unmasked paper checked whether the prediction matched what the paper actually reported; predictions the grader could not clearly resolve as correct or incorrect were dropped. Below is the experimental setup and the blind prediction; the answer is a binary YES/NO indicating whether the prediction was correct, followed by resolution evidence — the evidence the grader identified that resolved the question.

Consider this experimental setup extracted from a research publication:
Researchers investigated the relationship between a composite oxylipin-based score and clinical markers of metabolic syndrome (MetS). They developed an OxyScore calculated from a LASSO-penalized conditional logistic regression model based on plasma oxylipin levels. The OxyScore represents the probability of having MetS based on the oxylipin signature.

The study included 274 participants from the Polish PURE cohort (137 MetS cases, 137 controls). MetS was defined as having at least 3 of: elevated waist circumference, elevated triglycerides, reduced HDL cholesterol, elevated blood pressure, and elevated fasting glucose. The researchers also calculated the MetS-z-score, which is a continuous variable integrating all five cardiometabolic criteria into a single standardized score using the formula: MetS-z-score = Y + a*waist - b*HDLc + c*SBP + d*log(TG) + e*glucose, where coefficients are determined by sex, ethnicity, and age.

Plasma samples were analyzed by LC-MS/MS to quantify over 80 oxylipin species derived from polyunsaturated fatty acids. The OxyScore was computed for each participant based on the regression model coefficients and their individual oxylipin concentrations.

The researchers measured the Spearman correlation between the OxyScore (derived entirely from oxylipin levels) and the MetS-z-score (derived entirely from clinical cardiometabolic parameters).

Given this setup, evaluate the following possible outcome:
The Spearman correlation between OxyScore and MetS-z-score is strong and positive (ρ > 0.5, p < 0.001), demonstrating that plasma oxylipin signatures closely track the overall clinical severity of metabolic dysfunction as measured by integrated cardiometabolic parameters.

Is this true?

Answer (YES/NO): YES